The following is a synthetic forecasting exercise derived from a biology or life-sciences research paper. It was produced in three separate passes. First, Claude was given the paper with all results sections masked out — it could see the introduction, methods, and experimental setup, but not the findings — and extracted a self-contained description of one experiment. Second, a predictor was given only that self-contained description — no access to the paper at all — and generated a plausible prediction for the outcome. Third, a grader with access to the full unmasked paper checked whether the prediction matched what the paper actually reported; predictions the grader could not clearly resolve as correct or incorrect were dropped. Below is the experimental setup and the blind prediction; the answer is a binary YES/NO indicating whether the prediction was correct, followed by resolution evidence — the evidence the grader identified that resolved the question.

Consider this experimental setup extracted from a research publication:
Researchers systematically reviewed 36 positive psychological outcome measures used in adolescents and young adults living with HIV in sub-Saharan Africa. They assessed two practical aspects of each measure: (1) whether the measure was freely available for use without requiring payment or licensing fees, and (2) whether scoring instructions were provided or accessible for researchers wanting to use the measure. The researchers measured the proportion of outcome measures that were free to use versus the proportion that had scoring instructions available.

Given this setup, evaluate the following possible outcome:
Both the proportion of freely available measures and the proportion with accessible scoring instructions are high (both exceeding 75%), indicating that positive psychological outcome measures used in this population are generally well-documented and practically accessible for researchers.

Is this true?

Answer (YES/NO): NO